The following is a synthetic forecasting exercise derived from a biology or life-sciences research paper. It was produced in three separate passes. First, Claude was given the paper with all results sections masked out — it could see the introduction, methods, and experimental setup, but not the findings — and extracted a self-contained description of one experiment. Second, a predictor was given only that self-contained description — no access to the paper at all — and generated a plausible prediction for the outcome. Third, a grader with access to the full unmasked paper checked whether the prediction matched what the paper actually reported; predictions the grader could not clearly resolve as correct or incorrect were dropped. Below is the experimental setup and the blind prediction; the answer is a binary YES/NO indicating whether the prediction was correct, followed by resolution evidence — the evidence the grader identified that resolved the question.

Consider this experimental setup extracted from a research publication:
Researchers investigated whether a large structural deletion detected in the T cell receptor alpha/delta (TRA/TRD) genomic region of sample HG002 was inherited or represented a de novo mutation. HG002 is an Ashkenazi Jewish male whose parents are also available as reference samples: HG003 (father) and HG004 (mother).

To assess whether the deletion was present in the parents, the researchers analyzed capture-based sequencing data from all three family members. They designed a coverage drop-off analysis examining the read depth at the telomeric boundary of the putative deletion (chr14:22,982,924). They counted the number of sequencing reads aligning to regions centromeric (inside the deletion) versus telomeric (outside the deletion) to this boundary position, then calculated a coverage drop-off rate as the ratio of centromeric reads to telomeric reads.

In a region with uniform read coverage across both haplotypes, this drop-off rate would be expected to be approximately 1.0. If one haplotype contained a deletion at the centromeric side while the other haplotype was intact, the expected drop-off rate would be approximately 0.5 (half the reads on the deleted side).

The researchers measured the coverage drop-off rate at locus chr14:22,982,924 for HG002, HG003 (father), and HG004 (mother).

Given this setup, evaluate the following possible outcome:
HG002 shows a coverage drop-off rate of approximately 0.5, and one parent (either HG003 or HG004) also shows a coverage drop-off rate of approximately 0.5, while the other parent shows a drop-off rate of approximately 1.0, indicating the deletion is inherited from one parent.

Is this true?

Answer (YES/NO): NO